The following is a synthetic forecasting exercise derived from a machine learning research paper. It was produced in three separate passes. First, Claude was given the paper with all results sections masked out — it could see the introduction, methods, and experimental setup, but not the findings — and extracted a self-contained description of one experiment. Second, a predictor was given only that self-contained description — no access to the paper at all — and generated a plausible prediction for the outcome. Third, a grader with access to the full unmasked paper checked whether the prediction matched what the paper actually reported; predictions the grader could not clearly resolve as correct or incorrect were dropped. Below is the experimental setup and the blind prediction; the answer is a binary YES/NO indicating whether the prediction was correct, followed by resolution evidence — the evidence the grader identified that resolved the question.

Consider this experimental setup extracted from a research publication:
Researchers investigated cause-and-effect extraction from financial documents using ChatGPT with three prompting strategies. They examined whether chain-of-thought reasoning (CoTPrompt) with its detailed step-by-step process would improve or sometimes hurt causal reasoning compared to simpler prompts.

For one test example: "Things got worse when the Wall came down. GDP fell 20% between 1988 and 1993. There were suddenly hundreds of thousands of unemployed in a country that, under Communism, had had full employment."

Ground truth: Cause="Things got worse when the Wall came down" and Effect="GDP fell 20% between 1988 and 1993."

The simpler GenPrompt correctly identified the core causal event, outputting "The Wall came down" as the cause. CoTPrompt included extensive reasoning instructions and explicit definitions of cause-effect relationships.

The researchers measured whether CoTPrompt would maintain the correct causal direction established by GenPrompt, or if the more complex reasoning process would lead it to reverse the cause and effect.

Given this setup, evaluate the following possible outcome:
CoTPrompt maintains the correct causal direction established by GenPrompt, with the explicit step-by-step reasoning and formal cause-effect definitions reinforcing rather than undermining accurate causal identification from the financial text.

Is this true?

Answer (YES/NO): NO